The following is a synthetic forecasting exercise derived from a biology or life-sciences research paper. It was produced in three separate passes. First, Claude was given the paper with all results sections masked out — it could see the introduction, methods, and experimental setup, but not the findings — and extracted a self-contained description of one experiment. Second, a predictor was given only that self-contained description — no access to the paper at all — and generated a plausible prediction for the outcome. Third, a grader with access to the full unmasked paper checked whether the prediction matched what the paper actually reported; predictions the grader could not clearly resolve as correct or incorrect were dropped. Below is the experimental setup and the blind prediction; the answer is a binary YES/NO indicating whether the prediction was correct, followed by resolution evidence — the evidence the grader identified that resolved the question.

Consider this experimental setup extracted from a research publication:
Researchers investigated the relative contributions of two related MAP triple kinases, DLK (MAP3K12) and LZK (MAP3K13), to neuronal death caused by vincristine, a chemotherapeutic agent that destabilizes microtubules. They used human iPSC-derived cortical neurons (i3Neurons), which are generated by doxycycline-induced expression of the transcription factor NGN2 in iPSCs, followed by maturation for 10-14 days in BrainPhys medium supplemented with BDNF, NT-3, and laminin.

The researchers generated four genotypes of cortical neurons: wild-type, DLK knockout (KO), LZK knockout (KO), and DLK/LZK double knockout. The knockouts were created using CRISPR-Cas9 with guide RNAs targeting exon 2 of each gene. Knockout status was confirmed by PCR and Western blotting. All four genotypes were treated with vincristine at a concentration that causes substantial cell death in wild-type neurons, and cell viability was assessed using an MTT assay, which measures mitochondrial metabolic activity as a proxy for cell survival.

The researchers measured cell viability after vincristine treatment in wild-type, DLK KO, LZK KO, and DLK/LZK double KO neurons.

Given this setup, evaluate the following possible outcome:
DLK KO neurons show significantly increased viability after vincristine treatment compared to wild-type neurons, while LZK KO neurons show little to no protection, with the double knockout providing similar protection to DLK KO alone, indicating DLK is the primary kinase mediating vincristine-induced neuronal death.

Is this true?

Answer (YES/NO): NO